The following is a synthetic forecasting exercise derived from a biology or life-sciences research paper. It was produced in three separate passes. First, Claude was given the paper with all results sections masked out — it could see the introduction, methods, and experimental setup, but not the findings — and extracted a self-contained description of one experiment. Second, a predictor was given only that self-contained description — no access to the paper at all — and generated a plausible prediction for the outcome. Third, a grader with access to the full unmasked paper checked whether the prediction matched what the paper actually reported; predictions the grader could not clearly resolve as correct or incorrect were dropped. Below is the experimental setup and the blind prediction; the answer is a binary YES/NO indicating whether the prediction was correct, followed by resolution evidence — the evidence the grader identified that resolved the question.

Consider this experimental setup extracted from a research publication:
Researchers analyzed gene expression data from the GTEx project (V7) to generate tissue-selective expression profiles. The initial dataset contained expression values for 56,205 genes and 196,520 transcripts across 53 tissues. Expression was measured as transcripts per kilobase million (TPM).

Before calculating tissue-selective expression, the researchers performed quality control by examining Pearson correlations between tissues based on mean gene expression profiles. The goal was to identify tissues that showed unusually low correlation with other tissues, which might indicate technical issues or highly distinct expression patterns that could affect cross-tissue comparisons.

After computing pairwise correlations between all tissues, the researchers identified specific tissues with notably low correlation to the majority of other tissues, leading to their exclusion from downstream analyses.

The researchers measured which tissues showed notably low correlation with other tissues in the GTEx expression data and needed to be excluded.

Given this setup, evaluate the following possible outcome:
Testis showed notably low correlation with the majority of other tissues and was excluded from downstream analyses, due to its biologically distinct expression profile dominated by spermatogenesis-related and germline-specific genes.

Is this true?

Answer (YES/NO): NO